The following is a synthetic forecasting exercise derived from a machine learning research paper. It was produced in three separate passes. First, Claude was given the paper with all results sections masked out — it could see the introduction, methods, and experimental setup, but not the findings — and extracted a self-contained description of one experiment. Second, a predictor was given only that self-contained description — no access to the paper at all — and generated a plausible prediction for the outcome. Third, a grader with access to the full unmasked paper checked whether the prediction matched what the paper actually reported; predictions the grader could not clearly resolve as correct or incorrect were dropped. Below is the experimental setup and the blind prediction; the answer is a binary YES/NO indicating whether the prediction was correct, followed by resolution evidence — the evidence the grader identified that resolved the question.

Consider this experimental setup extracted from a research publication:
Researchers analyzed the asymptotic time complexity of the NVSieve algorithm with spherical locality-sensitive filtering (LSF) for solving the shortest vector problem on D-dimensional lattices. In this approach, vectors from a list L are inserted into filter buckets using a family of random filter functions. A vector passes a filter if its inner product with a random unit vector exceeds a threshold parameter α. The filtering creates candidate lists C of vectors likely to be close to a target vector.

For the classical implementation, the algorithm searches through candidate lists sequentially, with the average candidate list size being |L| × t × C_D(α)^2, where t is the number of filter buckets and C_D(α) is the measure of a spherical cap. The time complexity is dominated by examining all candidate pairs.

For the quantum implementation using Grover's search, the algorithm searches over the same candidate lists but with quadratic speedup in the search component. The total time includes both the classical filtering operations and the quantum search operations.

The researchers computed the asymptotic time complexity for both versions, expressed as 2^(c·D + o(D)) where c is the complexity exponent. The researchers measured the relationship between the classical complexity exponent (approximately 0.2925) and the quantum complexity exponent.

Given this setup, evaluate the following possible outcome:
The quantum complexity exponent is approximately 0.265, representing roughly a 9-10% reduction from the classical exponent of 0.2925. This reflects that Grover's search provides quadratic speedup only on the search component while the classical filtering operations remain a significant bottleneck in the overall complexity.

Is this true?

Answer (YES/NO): YES